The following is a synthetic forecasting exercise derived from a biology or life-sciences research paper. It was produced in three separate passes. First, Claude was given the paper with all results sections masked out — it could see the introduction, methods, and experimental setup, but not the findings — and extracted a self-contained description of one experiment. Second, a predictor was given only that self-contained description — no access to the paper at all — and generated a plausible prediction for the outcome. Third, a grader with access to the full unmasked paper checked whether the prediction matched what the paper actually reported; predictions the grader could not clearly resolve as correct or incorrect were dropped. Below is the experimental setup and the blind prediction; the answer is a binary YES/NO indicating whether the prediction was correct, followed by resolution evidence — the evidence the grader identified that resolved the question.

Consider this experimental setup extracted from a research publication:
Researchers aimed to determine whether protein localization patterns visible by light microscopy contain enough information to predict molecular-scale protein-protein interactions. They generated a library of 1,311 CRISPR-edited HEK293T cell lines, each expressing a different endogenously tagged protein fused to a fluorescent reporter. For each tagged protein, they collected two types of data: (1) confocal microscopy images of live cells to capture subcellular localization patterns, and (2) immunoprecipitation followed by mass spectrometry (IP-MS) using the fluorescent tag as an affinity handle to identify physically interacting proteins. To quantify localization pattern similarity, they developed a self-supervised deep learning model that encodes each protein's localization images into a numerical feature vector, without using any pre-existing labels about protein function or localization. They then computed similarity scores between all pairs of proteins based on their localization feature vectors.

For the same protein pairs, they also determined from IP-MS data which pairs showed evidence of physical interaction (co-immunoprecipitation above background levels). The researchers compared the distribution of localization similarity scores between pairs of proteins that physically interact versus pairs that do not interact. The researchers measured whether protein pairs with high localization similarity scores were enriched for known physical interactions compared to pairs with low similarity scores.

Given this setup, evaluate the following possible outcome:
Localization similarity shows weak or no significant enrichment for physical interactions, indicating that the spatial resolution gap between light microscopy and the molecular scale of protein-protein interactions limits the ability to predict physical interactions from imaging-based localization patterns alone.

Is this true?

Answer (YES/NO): NO